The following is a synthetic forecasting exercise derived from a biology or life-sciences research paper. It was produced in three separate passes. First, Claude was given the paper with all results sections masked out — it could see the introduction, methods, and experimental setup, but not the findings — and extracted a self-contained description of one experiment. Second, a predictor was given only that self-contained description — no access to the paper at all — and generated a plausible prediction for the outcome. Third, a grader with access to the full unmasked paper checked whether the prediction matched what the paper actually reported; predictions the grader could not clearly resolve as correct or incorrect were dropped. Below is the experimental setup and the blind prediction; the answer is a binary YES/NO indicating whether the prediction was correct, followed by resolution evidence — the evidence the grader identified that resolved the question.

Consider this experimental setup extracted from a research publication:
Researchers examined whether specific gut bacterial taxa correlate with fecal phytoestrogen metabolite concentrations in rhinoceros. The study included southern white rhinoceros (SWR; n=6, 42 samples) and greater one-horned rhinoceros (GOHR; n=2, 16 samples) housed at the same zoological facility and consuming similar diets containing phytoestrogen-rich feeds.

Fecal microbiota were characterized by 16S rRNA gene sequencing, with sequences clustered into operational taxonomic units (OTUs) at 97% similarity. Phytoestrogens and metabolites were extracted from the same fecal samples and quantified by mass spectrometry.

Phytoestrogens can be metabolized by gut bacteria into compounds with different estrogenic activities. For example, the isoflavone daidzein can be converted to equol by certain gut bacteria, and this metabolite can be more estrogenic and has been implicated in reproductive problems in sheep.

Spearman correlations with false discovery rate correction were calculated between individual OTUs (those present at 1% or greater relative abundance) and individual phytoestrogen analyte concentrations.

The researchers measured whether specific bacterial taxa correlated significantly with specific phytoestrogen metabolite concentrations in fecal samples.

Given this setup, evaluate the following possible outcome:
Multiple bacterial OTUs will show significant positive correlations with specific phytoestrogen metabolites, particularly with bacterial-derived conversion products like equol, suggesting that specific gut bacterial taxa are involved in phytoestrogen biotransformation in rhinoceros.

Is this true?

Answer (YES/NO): YES